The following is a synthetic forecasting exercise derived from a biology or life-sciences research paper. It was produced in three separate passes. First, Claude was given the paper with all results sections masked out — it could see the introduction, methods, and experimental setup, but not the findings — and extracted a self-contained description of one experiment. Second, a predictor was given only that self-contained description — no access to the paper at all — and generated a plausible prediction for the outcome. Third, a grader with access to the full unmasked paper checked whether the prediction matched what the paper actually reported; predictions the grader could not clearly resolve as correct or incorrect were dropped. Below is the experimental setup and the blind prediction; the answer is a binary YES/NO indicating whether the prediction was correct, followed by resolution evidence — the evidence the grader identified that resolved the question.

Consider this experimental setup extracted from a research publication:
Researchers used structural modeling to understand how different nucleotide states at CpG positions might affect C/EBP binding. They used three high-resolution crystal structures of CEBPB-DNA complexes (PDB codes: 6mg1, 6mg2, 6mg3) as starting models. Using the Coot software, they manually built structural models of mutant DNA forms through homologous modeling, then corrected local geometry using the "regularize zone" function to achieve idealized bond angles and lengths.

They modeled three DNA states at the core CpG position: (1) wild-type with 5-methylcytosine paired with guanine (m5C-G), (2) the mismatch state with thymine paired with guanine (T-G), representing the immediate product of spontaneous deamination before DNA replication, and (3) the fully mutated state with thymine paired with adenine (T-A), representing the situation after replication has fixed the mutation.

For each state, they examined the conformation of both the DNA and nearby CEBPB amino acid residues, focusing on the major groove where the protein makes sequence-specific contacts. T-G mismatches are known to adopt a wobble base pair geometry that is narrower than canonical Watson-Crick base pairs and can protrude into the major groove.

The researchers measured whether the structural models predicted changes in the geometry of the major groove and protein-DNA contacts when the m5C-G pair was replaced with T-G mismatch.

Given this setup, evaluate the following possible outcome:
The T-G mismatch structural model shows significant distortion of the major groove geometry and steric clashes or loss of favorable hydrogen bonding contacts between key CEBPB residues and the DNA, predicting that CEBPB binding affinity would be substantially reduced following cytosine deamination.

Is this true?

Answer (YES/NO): NO